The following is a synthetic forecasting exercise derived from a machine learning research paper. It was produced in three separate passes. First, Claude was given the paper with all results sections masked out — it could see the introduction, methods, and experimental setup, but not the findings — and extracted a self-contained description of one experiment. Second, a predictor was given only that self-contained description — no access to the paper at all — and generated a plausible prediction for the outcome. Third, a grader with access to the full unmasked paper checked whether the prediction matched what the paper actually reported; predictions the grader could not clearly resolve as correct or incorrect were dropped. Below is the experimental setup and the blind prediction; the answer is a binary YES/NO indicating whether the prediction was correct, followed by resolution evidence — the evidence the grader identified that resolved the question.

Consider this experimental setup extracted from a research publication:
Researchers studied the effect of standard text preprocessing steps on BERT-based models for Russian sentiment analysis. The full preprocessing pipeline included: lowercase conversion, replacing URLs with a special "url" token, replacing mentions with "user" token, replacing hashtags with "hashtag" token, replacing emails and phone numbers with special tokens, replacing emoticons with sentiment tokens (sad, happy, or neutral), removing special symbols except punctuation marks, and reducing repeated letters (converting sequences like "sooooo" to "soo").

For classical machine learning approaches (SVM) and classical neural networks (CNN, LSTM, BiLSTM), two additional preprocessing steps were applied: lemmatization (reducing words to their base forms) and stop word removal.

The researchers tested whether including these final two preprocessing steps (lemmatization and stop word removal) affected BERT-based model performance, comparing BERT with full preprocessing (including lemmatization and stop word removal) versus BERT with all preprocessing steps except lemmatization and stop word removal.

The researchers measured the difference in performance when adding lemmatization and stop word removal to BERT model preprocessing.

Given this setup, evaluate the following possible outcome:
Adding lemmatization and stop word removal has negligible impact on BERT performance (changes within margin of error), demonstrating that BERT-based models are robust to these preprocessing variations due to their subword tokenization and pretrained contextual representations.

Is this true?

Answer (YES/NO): YES